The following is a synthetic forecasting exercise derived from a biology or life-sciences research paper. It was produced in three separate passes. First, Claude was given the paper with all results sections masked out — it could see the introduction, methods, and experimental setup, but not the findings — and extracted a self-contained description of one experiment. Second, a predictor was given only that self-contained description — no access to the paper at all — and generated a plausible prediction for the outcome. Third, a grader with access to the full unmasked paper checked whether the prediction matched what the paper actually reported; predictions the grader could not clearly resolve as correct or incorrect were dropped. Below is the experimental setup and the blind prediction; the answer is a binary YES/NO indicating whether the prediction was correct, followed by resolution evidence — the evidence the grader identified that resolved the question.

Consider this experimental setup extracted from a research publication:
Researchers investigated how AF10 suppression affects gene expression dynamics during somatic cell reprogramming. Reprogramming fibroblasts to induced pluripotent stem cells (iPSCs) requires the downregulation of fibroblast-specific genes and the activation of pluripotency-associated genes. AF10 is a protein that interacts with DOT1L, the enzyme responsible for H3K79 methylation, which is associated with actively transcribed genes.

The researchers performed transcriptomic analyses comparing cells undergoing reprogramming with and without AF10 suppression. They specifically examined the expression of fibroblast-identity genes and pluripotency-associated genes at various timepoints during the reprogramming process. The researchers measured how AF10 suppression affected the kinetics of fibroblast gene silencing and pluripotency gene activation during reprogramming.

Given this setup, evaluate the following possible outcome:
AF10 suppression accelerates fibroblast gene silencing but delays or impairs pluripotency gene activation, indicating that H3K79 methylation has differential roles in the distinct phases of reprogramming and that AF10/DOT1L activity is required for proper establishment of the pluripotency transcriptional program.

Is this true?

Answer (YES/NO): NO